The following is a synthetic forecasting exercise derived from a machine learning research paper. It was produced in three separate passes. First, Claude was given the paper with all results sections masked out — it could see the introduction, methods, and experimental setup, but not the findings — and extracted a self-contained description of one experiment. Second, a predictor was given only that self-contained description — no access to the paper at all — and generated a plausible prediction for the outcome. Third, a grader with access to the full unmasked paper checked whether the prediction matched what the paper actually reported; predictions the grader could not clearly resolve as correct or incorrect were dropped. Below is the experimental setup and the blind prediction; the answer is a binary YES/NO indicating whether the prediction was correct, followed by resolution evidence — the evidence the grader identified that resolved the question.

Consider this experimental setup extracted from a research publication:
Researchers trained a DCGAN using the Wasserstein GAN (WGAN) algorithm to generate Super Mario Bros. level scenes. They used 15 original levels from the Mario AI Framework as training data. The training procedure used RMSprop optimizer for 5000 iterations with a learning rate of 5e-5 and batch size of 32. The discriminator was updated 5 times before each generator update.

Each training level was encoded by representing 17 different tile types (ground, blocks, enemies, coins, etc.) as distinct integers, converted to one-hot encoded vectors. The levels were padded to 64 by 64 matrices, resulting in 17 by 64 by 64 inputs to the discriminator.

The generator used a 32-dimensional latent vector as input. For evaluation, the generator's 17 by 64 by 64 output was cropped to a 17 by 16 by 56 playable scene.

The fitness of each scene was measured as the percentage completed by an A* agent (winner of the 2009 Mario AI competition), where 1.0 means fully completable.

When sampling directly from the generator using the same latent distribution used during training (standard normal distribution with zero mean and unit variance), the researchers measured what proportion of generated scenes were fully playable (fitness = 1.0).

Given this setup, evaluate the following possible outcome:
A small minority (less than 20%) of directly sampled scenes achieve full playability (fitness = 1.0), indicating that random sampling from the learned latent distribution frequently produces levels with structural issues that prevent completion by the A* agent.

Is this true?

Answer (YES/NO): NO